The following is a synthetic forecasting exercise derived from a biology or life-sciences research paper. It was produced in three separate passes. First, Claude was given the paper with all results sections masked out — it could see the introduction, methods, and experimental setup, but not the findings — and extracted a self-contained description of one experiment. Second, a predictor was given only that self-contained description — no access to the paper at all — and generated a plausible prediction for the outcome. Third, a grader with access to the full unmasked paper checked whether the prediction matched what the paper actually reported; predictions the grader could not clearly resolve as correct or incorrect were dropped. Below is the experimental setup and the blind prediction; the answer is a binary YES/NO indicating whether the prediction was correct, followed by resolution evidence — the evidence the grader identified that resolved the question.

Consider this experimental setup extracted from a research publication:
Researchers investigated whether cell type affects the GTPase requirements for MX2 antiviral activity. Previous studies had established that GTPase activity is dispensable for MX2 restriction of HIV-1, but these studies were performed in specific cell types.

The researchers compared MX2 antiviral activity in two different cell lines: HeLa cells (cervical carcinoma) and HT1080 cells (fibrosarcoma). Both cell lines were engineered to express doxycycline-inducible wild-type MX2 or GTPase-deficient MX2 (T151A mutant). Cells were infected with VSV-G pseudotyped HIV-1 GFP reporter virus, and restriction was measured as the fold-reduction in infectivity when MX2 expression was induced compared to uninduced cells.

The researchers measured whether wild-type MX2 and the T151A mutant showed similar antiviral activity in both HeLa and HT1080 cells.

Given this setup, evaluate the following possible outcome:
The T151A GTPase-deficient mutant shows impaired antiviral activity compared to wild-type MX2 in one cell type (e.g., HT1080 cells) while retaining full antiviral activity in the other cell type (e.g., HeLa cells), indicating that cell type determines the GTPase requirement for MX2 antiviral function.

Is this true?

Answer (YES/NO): NO